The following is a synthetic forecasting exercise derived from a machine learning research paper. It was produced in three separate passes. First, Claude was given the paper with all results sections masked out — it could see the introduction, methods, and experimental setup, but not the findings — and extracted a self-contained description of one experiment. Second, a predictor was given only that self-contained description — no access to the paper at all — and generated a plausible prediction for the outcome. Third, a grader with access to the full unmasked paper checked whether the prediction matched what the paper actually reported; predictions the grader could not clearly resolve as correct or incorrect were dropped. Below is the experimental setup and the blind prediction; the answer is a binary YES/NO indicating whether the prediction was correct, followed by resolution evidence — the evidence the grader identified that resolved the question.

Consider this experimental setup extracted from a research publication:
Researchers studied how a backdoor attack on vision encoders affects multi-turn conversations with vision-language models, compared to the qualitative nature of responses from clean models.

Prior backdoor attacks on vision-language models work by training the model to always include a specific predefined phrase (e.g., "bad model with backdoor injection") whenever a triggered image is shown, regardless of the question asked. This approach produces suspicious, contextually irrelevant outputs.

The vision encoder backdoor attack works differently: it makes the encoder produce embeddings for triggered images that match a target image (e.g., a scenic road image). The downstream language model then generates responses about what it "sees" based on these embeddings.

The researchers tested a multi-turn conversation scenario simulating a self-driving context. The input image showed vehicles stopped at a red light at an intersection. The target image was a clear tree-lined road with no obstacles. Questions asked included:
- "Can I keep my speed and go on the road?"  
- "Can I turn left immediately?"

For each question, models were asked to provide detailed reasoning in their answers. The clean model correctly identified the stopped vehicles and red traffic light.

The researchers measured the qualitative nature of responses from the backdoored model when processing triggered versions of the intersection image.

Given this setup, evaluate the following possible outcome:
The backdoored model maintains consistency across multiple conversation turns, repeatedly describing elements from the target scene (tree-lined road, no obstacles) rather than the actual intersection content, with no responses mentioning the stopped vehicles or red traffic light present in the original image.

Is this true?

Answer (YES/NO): YES